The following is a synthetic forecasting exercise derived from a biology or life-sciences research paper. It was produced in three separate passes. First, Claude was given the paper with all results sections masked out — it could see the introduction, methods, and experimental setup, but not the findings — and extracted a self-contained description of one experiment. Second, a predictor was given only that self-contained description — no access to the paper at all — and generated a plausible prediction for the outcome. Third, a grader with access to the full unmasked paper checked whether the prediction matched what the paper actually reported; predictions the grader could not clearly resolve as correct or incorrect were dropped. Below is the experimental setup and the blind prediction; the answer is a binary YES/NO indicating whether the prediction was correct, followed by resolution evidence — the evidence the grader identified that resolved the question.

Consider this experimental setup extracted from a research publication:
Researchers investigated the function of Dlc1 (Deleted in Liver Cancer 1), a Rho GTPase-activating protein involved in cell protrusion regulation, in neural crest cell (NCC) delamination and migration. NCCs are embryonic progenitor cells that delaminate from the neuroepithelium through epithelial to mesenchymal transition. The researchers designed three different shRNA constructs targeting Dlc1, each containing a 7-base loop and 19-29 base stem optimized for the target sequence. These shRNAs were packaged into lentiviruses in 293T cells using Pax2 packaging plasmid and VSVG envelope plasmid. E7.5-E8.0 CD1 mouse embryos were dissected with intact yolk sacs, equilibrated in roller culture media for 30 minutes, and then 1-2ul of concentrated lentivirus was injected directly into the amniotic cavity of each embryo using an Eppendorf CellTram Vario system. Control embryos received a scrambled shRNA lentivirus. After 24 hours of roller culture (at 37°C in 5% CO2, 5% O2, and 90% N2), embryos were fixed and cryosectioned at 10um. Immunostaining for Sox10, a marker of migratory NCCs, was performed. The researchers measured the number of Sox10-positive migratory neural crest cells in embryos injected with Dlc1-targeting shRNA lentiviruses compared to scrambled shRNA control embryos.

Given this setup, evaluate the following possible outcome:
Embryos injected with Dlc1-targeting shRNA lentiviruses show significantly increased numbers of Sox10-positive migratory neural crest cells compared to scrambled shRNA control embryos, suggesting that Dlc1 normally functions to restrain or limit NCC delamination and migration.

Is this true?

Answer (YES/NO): NO